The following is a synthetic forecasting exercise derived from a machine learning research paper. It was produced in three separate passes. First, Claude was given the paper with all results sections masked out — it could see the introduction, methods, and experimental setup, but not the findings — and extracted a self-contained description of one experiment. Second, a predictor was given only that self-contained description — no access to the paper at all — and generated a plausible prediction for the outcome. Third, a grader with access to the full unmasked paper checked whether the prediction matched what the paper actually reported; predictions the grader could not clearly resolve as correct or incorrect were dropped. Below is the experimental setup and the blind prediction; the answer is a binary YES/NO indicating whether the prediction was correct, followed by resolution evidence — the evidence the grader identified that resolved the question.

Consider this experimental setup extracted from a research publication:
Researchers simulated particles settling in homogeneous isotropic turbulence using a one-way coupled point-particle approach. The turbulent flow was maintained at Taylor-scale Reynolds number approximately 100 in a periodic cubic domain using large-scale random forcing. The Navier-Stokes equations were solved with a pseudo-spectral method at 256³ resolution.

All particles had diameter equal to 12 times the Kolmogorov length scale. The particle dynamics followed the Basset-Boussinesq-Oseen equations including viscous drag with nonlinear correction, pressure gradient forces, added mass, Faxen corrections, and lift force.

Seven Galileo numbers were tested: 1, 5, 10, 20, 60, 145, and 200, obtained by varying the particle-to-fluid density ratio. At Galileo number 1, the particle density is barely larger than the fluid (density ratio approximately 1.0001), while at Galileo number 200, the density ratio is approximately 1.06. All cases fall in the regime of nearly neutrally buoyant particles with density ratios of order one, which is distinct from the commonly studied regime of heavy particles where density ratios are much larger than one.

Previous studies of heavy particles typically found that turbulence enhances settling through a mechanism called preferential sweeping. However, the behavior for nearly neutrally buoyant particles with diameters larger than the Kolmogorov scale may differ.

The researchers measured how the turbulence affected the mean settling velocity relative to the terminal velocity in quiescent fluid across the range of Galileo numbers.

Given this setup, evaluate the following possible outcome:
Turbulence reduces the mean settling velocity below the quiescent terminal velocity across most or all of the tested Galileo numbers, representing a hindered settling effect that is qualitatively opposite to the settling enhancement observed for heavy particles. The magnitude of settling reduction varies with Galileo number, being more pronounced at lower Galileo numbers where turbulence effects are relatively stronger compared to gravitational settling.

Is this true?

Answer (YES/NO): YES